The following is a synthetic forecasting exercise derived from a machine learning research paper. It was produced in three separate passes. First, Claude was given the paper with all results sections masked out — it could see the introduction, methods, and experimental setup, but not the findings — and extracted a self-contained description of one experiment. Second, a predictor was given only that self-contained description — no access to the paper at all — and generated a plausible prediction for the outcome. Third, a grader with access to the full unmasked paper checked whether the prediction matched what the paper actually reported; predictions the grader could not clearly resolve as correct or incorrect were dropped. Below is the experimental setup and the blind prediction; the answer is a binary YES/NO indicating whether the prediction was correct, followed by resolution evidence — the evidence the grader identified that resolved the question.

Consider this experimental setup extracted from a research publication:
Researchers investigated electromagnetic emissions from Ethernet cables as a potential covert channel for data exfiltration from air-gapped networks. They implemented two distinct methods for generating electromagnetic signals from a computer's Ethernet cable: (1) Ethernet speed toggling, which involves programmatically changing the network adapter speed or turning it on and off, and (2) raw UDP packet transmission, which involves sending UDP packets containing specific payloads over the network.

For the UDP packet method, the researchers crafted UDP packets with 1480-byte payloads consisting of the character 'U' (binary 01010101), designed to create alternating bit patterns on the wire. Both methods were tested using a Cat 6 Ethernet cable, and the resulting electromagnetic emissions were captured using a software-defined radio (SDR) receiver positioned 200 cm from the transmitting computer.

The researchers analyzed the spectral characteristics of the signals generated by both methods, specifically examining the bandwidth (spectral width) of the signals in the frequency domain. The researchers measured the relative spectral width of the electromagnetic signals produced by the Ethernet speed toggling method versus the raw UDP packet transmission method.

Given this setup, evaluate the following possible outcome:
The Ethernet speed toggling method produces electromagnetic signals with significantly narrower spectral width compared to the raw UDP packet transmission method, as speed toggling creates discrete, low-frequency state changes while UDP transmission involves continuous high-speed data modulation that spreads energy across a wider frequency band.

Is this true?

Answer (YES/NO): NO